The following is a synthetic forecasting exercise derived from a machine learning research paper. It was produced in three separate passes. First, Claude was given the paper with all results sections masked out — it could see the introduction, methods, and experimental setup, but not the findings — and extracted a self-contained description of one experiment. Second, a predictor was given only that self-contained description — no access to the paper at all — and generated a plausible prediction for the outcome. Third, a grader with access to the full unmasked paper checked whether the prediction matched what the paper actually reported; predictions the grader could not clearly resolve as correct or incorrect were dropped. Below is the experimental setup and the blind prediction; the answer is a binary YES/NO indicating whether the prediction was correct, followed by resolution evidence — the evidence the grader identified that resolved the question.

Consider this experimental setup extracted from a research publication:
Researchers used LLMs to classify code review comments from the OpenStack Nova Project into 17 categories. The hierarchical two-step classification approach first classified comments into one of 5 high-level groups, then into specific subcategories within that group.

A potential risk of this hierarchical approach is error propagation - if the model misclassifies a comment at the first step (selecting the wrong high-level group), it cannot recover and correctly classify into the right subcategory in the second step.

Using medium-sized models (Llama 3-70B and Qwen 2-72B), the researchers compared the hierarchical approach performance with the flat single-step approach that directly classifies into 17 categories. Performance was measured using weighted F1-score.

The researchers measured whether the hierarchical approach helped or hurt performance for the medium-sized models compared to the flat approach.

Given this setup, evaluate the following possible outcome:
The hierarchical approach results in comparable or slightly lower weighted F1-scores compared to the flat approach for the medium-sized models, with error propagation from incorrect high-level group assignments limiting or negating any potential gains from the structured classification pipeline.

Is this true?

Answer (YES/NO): NO